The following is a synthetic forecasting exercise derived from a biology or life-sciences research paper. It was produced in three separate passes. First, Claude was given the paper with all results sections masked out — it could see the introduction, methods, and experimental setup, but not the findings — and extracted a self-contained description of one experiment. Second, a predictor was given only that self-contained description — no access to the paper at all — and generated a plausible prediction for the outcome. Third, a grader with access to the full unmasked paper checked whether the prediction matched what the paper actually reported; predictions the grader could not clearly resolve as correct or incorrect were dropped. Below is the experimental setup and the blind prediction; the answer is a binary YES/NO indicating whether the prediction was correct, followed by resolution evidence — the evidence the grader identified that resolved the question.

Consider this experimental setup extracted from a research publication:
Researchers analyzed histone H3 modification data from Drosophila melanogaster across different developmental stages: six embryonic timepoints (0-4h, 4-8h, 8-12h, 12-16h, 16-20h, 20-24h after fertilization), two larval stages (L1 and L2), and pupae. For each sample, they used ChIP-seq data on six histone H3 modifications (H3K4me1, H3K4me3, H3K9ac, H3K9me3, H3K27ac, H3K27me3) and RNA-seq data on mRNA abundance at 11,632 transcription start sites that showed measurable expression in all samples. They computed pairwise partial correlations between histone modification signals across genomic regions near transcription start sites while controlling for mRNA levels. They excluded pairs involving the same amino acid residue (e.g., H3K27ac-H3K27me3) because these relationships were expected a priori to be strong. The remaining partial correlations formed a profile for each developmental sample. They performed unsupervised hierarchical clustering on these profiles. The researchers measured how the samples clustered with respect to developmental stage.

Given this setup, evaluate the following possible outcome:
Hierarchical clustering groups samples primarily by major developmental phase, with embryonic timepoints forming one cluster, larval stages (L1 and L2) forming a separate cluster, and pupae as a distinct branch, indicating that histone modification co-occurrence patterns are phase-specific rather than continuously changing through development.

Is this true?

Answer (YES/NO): NO